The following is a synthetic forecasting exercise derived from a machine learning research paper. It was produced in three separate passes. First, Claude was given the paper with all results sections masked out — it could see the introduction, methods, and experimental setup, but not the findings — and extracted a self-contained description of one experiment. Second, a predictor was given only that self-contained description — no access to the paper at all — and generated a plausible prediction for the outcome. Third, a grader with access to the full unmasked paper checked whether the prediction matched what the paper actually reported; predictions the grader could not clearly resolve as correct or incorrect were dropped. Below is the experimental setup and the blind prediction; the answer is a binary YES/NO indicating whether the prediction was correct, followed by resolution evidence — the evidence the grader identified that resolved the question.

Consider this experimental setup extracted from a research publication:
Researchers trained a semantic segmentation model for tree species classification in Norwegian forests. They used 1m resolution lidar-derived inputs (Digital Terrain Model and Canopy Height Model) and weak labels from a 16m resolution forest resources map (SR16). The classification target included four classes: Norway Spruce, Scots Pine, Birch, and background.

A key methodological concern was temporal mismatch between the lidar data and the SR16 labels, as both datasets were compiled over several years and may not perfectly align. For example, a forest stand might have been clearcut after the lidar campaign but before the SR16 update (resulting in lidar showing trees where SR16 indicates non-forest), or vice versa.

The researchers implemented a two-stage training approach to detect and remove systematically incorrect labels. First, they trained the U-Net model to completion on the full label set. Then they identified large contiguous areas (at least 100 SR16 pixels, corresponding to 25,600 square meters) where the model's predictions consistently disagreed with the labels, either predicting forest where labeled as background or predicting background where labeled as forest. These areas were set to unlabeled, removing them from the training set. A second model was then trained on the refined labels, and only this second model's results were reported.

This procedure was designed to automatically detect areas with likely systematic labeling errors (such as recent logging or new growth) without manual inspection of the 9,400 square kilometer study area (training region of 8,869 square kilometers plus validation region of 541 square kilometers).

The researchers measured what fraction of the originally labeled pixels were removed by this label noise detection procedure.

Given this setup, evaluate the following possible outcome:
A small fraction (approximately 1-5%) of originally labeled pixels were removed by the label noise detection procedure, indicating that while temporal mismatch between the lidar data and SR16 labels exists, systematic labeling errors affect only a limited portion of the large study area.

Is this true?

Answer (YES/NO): NO